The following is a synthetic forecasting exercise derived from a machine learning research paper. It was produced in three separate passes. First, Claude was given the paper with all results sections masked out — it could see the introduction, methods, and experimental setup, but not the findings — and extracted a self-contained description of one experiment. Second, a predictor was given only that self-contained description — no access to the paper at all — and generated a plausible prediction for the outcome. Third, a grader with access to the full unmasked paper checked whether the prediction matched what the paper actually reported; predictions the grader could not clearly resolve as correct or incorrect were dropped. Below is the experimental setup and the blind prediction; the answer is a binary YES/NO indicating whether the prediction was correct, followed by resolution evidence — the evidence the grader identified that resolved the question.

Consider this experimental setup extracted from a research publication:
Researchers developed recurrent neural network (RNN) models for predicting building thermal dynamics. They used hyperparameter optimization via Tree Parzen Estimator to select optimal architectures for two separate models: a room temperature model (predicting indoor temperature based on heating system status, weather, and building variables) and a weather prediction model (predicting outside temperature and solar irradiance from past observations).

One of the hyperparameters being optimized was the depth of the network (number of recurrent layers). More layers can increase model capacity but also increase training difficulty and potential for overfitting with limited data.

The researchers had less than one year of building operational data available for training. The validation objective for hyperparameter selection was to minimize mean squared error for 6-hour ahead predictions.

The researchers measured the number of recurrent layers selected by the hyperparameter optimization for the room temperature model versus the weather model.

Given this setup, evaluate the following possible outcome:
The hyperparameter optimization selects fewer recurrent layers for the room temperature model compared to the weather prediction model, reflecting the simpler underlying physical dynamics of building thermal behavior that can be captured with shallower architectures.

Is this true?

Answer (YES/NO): NO